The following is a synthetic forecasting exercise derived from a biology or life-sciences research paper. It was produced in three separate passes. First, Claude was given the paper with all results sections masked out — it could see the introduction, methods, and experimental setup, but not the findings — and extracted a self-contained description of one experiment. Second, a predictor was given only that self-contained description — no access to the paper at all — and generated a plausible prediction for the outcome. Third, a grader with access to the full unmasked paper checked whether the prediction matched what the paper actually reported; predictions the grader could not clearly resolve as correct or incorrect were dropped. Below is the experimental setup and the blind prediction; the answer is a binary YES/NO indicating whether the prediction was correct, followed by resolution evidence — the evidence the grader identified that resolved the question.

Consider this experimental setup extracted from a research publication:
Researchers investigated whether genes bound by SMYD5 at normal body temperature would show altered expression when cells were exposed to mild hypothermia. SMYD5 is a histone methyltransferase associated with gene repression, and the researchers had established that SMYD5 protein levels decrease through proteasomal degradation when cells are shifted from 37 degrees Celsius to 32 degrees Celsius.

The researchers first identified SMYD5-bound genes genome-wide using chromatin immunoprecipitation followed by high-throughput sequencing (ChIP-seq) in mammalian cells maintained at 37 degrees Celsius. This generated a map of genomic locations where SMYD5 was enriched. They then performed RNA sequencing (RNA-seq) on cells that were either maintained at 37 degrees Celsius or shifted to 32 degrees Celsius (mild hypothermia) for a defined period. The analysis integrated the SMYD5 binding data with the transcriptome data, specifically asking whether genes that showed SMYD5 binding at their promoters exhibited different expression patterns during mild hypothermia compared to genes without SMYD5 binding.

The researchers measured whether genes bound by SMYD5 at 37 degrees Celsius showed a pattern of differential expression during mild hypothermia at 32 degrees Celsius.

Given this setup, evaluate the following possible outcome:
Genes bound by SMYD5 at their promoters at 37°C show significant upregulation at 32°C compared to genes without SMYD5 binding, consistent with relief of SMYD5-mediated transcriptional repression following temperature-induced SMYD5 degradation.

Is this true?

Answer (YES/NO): YES